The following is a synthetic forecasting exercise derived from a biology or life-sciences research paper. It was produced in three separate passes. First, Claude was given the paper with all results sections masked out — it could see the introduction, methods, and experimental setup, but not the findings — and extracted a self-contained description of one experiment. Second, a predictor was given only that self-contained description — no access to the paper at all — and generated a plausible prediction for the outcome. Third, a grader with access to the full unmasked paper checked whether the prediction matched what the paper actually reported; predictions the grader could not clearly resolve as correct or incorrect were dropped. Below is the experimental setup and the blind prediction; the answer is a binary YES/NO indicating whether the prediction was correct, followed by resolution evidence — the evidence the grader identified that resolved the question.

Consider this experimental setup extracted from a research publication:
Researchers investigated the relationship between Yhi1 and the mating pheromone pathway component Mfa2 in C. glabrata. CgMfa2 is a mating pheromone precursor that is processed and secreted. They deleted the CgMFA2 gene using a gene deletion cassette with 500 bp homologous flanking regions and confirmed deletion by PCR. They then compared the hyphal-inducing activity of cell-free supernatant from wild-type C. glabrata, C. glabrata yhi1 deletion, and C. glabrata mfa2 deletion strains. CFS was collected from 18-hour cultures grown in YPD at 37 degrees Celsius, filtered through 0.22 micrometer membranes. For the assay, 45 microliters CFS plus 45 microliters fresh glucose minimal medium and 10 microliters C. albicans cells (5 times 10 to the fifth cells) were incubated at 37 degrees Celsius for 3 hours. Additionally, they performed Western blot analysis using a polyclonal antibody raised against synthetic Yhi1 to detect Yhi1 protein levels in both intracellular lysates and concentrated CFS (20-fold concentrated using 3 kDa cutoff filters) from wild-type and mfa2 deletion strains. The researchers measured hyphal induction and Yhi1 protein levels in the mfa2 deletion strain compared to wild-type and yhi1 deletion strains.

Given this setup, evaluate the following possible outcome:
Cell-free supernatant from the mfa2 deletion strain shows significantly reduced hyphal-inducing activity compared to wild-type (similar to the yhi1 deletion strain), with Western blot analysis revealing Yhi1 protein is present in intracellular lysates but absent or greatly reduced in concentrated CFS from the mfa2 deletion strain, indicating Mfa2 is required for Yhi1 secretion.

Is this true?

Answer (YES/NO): NO